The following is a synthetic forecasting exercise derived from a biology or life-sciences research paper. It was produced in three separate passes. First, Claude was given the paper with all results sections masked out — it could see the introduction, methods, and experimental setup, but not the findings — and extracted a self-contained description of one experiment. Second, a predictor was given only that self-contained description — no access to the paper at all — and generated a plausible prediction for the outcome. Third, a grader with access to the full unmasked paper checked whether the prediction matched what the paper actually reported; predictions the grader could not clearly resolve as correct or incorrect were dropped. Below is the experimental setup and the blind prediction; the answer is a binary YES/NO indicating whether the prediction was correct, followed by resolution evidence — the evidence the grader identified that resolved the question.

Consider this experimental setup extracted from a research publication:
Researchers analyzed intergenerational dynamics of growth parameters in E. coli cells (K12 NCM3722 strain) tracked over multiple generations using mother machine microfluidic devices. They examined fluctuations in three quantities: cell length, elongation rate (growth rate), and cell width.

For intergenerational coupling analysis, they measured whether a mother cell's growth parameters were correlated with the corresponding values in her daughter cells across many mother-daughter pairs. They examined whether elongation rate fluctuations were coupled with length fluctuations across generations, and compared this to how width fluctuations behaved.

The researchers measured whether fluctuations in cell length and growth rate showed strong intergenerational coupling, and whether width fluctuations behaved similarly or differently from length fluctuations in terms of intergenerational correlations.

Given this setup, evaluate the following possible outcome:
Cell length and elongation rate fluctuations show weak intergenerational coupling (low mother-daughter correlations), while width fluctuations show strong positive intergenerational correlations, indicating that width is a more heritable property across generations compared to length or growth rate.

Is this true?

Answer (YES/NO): NO